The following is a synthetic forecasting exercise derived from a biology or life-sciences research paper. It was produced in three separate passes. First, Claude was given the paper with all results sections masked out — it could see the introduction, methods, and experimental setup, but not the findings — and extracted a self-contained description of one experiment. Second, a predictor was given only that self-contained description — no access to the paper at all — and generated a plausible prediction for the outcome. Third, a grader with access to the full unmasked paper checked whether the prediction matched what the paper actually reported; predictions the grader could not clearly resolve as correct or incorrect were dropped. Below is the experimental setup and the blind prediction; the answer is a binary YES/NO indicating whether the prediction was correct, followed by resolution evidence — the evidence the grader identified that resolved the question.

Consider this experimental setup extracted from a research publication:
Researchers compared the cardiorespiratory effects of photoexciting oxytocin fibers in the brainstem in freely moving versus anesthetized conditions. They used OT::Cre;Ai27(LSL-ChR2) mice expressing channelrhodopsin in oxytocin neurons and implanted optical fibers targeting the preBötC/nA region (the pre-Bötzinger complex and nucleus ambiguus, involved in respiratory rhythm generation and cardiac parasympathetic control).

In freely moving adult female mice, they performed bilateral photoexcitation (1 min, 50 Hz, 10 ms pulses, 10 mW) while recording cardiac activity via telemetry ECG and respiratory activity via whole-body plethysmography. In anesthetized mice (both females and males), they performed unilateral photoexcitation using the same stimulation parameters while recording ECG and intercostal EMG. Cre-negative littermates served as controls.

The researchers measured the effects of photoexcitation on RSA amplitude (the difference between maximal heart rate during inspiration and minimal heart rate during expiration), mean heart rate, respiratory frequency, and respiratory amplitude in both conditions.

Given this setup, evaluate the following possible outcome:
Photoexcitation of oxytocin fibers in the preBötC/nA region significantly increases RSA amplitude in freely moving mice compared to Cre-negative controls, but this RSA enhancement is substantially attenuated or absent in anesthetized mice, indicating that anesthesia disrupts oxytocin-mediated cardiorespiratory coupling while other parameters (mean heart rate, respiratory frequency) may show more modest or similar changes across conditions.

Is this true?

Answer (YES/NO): NO